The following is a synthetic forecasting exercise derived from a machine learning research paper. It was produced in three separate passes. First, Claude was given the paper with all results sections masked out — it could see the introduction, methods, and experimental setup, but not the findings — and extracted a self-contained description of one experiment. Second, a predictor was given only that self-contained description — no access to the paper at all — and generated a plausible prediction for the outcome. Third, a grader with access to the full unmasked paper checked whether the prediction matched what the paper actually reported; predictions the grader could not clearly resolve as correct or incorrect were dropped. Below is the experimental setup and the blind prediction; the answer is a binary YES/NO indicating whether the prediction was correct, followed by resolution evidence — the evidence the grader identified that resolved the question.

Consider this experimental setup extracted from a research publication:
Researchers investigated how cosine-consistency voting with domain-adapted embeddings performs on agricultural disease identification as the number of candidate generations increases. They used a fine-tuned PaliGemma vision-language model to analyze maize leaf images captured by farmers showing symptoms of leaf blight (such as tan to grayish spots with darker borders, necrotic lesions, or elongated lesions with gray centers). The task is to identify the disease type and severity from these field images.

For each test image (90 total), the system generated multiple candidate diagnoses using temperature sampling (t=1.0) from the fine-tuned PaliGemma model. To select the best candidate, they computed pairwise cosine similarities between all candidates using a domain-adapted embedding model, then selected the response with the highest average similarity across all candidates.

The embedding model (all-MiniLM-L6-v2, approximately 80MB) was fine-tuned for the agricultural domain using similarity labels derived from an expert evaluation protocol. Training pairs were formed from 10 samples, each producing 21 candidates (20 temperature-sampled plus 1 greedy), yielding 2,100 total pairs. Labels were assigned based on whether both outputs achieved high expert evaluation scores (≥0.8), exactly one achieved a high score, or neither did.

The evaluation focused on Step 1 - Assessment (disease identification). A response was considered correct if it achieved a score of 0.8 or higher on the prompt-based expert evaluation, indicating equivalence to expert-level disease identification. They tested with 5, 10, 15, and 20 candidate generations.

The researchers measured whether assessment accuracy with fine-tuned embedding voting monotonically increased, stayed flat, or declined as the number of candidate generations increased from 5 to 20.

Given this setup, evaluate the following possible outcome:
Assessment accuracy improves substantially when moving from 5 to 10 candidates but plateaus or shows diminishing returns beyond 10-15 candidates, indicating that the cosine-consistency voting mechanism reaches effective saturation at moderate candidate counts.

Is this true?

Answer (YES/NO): NO